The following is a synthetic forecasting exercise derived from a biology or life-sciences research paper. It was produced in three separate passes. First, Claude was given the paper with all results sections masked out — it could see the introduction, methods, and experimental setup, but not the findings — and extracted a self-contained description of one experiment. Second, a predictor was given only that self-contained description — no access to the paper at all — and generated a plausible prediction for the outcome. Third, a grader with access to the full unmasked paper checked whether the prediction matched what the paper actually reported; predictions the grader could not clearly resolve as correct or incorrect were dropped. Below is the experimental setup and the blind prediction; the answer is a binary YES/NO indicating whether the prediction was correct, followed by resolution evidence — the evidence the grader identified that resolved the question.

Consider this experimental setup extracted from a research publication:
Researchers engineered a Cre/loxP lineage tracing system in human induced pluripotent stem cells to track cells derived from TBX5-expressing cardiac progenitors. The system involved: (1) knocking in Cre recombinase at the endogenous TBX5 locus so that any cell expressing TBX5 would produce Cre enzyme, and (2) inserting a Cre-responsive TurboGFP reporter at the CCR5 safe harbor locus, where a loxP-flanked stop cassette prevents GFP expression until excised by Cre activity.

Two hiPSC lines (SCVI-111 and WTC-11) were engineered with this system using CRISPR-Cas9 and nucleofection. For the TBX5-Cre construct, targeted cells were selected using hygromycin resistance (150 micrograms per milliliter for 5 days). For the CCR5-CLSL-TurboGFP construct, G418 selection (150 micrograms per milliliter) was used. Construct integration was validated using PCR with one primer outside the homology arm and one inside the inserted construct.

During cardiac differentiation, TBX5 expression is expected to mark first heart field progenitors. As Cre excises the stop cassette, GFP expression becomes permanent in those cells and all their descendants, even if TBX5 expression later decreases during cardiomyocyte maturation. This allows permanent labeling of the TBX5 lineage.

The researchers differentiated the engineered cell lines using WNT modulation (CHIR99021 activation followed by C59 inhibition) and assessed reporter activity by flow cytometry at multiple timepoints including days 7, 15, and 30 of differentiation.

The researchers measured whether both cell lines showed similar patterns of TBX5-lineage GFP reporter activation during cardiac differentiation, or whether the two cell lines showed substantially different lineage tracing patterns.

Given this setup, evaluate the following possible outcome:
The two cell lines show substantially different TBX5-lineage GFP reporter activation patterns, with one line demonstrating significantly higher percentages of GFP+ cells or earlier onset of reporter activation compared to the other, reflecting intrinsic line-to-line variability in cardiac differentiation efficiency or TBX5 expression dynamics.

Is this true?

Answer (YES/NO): NO